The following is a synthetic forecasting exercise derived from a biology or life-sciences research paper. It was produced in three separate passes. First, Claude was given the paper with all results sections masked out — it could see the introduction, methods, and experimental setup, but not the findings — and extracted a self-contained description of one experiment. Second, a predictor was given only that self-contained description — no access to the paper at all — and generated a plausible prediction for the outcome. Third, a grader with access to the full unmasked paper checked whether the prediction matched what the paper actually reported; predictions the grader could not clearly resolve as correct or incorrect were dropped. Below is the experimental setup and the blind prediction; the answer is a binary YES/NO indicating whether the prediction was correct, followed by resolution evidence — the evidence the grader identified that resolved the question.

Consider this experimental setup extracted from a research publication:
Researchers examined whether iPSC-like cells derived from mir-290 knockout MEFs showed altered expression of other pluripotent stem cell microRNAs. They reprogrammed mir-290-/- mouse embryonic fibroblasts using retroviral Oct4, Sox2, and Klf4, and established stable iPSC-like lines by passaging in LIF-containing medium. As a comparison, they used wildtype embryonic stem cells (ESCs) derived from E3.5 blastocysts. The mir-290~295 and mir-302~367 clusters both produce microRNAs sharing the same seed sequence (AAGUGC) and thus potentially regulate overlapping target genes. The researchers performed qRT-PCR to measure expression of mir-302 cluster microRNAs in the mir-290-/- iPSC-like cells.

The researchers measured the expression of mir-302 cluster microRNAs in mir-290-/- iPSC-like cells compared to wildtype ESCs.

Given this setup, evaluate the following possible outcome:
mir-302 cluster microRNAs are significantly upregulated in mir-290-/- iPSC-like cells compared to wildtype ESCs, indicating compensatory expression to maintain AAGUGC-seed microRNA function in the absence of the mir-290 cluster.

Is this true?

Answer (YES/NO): YES